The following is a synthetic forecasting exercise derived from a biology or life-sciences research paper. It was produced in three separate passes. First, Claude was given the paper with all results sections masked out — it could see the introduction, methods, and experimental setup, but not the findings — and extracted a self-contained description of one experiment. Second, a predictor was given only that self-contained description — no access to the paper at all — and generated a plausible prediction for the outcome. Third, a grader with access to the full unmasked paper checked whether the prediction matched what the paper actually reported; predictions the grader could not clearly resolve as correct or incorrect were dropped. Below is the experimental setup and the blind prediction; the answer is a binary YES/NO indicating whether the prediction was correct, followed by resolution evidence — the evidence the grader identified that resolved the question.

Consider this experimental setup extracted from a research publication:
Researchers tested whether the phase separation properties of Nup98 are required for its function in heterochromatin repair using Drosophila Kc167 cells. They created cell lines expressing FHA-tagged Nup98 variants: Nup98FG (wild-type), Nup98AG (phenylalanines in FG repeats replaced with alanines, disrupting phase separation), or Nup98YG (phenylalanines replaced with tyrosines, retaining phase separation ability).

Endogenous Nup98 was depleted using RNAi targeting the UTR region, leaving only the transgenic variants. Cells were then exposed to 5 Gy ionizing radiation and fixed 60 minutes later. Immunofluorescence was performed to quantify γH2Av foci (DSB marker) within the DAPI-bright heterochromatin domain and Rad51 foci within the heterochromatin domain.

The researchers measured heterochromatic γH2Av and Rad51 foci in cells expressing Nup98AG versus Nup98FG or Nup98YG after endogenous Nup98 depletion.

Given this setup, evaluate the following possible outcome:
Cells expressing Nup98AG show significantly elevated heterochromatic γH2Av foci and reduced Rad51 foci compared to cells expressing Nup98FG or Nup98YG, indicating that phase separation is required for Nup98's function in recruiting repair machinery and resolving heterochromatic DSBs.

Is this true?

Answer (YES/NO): NO